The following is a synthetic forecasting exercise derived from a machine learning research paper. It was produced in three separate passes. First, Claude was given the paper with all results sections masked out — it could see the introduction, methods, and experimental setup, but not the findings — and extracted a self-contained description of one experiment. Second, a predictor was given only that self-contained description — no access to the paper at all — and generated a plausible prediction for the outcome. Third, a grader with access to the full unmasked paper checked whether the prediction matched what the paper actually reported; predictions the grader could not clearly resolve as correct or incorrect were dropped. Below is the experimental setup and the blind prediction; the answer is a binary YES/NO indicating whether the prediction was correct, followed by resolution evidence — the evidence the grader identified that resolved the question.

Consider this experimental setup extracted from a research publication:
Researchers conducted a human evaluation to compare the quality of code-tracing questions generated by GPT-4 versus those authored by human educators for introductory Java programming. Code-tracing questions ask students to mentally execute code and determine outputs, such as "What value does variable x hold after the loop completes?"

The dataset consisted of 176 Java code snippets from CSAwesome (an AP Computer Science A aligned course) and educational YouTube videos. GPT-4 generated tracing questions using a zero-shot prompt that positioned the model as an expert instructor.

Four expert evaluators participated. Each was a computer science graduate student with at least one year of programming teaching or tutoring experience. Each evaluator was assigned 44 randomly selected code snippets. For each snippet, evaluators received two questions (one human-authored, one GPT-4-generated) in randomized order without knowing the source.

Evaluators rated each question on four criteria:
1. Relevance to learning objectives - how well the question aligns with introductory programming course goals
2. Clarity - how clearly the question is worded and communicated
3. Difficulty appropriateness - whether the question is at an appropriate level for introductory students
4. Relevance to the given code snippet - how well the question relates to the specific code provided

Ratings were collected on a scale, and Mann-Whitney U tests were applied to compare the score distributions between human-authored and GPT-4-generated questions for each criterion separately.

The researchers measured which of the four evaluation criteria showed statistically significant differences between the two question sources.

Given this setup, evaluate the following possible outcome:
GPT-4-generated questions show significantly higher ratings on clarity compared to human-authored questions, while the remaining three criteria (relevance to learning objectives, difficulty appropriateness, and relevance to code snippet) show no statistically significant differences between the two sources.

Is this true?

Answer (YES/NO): NO